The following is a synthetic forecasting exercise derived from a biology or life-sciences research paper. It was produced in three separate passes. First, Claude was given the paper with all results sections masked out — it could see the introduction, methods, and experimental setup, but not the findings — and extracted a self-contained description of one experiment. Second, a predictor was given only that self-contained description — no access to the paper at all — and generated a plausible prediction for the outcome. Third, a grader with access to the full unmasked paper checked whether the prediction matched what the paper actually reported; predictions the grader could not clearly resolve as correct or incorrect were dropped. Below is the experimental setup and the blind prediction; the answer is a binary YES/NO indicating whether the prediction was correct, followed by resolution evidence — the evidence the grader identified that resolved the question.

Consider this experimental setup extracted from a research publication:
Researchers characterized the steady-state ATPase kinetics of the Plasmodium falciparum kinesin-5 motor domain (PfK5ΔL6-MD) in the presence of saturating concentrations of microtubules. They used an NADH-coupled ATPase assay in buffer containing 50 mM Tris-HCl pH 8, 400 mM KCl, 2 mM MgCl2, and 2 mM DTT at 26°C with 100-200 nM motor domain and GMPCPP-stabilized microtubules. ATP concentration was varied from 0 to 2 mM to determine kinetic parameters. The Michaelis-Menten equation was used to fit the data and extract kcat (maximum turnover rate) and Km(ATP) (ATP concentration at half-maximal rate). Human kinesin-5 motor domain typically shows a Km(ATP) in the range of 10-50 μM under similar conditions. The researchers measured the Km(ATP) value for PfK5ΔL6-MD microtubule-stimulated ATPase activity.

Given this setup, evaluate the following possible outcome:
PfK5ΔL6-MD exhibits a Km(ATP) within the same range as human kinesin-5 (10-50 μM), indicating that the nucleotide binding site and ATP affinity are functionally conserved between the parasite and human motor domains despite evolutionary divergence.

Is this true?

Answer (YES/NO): YES